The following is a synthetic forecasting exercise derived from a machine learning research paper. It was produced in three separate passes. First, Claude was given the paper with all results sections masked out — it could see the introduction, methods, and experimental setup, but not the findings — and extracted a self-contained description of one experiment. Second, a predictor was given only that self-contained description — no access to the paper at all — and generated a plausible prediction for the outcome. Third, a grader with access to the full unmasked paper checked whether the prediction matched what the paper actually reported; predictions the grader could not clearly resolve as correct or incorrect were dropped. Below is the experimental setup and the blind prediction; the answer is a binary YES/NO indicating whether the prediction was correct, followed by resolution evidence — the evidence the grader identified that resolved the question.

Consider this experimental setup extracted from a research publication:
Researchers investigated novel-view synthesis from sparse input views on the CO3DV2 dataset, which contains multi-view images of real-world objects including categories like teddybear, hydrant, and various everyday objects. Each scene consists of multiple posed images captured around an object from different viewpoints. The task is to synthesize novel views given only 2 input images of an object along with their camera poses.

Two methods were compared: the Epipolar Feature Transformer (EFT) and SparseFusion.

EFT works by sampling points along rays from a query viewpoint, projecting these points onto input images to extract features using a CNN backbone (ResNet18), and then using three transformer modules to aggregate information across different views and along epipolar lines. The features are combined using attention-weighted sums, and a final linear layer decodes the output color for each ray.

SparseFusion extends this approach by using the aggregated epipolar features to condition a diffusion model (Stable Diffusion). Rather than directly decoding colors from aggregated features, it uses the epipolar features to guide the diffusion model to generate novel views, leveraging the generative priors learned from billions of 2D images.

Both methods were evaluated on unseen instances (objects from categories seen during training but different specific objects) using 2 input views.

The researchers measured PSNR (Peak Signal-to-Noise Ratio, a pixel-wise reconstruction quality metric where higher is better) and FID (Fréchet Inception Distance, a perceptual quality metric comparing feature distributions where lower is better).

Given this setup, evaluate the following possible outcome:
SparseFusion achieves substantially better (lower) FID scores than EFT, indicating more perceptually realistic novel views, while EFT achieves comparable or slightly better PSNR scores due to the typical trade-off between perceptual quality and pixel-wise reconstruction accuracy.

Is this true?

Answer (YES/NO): YES